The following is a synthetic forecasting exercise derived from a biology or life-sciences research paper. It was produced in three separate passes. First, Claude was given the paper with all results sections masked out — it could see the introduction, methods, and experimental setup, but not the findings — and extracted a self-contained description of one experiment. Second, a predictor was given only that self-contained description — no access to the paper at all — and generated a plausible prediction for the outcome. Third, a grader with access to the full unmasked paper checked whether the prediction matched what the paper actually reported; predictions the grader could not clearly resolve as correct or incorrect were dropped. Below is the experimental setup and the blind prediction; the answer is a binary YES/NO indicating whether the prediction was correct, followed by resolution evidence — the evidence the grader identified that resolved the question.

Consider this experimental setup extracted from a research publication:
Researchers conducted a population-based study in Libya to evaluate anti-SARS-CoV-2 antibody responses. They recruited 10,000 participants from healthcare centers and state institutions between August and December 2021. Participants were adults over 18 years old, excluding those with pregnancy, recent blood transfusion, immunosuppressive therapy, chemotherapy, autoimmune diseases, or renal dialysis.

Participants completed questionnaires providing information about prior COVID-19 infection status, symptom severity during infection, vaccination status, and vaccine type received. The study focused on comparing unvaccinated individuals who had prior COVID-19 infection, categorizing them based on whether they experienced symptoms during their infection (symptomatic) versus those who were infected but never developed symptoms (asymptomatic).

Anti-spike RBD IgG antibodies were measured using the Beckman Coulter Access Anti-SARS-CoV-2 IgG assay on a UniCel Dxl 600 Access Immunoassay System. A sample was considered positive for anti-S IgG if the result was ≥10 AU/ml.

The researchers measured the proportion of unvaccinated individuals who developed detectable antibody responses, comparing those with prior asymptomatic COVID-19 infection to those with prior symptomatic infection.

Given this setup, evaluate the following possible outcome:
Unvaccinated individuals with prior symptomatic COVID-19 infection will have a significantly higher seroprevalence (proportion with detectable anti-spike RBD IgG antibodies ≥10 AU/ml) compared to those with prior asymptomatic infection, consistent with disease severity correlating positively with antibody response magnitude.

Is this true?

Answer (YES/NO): YES